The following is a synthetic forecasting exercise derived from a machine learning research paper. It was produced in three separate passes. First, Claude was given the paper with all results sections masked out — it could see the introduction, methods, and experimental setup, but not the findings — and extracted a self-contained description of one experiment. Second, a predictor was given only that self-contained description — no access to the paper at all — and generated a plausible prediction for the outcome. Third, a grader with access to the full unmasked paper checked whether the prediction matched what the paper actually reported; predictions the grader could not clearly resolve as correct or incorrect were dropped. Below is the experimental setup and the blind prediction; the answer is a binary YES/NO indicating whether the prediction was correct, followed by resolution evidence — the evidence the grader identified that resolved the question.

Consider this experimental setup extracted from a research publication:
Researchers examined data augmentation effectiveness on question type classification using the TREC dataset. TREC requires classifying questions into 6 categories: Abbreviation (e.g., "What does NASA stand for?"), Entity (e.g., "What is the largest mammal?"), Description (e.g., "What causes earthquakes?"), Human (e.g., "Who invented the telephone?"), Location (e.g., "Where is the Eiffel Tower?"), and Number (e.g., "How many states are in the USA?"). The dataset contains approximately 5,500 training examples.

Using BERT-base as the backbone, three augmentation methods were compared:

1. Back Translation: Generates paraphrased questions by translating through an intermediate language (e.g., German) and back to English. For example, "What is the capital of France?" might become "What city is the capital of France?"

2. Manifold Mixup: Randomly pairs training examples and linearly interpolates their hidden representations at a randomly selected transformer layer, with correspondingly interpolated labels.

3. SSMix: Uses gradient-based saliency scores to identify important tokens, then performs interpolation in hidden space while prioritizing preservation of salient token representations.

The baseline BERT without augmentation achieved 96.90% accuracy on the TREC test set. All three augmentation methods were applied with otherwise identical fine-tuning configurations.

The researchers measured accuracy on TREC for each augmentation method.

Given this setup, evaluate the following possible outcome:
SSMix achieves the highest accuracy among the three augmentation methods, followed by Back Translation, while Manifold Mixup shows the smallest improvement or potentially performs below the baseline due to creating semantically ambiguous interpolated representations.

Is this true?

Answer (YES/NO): NO